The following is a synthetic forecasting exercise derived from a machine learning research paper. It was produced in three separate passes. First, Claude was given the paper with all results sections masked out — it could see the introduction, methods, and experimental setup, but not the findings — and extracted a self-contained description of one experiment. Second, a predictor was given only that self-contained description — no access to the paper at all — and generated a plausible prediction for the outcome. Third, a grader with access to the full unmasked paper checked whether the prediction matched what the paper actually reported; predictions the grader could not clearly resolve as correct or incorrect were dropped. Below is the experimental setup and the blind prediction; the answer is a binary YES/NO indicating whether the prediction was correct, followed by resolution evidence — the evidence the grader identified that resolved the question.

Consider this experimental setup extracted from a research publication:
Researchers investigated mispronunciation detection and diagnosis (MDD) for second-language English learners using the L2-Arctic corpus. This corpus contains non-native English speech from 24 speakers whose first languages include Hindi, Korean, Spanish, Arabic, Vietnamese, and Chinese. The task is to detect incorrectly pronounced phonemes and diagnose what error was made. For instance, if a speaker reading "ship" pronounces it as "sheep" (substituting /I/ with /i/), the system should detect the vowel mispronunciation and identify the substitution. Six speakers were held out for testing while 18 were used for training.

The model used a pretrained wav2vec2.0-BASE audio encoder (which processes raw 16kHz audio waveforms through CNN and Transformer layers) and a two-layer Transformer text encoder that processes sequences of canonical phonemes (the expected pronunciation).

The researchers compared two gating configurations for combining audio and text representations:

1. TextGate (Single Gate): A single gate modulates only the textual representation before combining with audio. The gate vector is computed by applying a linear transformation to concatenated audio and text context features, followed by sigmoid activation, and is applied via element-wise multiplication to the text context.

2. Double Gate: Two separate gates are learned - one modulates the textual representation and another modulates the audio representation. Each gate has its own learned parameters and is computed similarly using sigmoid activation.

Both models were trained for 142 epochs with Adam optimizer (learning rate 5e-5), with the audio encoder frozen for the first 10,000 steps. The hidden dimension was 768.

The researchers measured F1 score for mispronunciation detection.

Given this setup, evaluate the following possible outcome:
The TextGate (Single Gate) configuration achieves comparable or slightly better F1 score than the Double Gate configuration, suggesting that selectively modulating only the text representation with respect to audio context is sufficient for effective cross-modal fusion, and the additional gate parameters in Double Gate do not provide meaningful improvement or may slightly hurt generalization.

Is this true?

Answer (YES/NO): YES